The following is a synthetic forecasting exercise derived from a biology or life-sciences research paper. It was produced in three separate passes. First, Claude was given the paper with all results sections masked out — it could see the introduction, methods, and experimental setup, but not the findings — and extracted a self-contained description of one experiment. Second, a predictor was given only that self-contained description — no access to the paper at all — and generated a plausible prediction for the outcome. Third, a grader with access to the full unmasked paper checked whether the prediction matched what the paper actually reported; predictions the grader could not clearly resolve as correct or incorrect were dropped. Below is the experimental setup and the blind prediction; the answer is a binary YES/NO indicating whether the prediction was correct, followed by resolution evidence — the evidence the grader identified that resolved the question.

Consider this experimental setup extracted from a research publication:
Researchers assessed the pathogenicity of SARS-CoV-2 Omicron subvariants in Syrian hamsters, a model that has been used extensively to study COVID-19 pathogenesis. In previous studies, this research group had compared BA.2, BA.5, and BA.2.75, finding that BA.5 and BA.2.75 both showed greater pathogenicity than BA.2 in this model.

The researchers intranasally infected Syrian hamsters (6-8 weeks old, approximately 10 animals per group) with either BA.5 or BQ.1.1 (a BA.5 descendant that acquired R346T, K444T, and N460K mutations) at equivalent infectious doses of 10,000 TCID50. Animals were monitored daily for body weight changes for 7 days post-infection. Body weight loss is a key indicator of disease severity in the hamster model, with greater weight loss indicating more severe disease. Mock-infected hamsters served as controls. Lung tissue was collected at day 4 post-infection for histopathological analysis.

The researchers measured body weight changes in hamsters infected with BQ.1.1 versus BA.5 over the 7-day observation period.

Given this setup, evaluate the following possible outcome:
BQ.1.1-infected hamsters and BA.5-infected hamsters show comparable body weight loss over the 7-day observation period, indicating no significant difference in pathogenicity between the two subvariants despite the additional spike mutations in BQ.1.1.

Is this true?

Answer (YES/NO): YES